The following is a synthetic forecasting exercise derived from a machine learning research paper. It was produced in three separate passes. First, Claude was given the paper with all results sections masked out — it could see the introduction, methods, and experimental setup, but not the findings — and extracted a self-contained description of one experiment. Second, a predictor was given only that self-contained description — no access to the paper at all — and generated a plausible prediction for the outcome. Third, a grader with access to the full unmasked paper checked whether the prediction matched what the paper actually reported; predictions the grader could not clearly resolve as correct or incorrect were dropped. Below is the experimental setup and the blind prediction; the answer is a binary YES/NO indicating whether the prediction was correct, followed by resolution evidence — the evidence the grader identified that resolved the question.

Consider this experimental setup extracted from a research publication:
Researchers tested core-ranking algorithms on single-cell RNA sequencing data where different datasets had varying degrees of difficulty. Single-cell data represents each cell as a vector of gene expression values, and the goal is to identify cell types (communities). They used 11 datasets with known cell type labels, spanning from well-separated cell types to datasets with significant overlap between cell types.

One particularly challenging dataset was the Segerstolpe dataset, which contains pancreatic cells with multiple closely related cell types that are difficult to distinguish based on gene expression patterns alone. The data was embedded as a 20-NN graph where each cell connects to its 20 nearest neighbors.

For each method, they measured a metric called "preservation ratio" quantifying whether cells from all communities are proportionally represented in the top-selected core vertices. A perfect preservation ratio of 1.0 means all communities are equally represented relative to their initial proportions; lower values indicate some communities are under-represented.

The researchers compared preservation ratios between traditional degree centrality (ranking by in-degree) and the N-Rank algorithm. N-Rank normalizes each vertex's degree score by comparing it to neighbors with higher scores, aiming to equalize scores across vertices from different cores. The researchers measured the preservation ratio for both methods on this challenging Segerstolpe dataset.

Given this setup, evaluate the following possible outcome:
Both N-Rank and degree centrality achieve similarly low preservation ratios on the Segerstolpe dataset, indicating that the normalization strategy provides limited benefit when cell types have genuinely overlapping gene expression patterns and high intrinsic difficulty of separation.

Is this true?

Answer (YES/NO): NO